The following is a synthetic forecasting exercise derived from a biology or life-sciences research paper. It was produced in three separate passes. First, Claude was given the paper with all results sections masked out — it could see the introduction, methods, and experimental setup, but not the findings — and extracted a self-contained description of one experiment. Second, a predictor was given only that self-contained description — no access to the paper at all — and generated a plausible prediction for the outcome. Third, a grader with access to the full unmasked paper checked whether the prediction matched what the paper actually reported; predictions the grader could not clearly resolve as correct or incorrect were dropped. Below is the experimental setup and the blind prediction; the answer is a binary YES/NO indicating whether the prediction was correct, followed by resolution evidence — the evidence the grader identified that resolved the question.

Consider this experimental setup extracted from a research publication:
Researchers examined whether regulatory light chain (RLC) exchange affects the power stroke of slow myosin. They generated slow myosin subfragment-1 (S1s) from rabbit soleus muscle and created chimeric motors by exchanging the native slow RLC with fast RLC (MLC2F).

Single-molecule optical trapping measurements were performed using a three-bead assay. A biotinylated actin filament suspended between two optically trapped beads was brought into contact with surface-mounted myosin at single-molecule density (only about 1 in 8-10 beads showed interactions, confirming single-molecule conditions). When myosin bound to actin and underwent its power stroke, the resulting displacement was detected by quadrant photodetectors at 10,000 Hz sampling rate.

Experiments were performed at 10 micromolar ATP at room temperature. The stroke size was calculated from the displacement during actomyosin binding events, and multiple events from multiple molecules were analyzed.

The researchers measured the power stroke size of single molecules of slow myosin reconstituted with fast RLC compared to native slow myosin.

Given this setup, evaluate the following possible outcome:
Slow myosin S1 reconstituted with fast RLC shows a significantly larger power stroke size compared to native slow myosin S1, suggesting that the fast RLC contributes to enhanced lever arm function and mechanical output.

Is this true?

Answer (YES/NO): NO